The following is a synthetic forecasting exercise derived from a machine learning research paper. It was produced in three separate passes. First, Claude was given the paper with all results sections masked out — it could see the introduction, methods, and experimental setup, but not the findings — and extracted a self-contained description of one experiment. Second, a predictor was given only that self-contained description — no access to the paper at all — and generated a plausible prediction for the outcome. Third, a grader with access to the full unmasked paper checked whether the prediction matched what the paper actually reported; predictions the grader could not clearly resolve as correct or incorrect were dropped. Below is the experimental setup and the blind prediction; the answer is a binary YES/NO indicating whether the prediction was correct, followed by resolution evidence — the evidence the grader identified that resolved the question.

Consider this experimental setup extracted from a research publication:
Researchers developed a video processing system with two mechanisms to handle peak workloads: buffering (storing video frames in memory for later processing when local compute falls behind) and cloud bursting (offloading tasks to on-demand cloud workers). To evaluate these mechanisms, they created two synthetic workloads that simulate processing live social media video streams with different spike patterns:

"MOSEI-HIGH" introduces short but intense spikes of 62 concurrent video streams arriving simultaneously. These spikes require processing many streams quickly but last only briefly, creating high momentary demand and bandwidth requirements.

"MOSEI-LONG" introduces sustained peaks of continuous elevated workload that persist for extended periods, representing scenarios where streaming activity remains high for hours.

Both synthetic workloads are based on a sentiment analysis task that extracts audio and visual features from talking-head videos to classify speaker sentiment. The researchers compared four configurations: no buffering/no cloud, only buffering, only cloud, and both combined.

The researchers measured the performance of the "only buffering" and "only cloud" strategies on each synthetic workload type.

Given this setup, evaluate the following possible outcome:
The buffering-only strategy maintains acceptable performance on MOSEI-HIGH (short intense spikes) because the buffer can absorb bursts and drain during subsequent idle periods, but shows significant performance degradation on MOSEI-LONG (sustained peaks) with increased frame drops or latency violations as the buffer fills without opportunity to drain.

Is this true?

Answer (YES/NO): NO